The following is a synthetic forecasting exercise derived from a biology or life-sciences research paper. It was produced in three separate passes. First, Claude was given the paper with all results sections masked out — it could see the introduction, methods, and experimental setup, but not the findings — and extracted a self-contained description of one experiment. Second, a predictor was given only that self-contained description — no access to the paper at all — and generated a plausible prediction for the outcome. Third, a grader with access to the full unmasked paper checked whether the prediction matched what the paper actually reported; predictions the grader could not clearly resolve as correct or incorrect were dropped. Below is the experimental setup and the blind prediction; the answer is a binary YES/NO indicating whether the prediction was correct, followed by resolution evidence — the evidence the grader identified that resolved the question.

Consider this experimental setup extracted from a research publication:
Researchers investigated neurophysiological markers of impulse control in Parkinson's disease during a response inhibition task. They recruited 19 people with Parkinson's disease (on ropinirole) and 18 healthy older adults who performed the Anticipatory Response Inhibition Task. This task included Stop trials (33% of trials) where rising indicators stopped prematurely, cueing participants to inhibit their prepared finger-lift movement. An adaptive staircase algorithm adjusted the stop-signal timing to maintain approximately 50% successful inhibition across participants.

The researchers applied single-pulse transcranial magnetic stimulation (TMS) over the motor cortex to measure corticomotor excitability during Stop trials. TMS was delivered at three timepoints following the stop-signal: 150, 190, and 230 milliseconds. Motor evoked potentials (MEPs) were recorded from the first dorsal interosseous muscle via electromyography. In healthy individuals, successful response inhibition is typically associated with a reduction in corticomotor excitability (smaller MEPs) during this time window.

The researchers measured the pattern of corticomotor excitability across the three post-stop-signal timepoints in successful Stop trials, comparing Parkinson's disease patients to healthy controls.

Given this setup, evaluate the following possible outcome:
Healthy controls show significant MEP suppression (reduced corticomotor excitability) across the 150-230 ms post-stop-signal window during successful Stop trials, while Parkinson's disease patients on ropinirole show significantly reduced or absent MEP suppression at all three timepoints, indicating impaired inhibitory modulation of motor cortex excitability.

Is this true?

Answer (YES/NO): NO